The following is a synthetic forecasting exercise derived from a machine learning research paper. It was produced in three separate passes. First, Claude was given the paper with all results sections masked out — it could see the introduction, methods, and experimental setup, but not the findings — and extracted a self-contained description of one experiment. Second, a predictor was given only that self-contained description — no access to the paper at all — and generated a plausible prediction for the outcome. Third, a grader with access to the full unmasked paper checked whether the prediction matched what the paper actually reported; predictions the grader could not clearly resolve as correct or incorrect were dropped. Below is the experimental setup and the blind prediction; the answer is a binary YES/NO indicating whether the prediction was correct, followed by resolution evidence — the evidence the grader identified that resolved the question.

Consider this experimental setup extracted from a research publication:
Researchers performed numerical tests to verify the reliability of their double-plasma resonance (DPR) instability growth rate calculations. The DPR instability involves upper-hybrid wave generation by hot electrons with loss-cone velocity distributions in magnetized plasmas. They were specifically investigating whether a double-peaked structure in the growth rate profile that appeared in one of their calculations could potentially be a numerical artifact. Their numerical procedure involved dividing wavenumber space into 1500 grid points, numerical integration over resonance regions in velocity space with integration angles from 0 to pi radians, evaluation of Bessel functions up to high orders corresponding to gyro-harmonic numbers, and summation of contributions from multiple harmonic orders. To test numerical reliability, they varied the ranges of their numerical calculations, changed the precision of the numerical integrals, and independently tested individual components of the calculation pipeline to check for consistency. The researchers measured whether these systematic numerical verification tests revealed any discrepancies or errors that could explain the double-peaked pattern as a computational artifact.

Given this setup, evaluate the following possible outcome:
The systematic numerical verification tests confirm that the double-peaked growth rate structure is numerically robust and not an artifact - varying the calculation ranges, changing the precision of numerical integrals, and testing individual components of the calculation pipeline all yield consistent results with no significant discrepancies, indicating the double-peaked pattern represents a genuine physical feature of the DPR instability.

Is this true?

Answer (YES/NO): NO